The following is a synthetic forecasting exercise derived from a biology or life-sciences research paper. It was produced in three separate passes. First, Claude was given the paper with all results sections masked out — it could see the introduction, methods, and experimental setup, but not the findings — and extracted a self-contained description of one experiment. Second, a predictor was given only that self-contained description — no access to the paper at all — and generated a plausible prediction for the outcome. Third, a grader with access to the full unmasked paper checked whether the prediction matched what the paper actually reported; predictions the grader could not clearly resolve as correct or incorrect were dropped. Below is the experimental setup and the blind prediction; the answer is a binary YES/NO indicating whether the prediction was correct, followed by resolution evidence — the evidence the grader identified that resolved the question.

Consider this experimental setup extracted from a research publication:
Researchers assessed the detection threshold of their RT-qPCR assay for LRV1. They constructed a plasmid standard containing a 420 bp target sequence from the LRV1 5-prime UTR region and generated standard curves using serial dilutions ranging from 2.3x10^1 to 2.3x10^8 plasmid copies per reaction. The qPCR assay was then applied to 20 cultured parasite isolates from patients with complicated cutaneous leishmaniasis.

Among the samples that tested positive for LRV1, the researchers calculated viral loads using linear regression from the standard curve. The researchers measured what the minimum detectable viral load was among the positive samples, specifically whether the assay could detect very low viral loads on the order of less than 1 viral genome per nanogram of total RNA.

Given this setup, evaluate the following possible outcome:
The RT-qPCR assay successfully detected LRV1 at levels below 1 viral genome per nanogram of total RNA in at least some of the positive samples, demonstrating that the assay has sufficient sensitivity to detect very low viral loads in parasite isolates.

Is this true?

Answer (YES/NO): YES